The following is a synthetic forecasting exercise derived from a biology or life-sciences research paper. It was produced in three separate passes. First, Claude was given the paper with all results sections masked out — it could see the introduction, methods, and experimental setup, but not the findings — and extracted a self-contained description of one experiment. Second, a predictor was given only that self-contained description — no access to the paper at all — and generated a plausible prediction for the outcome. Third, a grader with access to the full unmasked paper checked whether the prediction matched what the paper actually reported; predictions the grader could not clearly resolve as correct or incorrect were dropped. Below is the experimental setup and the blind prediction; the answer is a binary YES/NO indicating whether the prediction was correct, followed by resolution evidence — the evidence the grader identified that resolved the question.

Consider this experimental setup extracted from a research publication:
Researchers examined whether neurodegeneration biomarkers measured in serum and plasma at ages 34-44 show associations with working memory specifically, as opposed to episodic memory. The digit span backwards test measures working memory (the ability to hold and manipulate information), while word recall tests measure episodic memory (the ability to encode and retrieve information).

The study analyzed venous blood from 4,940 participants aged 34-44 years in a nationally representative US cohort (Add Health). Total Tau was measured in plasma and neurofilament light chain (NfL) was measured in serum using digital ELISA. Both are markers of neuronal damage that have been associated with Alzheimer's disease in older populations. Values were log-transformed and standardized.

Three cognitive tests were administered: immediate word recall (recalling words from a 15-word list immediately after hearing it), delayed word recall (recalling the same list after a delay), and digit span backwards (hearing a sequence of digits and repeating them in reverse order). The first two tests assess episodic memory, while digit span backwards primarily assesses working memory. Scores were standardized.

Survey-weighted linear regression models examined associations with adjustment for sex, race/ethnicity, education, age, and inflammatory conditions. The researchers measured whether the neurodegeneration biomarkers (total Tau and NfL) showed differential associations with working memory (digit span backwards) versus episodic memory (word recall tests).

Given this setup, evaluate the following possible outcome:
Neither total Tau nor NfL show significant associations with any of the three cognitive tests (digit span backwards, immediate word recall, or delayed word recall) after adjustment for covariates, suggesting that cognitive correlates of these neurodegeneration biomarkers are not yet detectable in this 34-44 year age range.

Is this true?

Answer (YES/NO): NO